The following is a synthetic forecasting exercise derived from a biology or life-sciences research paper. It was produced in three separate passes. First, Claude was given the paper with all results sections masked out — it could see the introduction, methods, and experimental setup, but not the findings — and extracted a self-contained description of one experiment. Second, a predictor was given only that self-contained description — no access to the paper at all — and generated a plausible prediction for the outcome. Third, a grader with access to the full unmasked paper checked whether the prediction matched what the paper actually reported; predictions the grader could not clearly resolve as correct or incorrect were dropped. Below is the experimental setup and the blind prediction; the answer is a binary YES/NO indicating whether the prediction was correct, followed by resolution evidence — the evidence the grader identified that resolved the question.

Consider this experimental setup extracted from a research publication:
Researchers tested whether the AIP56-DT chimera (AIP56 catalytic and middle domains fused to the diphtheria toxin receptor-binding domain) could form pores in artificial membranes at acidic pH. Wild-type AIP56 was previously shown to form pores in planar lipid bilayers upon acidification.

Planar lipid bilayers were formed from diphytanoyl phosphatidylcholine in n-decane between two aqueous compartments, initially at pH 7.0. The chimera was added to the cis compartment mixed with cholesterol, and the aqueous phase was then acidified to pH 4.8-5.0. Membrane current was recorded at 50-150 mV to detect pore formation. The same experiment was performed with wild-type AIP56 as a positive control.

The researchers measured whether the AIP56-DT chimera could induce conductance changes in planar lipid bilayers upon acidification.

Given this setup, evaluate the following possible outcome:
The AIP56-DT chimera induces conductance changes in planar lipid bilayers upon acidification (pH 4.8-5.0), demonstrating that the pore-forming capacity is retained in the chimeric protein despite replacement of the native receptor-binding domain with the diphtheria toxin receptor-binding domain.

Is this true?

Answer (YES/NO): NO